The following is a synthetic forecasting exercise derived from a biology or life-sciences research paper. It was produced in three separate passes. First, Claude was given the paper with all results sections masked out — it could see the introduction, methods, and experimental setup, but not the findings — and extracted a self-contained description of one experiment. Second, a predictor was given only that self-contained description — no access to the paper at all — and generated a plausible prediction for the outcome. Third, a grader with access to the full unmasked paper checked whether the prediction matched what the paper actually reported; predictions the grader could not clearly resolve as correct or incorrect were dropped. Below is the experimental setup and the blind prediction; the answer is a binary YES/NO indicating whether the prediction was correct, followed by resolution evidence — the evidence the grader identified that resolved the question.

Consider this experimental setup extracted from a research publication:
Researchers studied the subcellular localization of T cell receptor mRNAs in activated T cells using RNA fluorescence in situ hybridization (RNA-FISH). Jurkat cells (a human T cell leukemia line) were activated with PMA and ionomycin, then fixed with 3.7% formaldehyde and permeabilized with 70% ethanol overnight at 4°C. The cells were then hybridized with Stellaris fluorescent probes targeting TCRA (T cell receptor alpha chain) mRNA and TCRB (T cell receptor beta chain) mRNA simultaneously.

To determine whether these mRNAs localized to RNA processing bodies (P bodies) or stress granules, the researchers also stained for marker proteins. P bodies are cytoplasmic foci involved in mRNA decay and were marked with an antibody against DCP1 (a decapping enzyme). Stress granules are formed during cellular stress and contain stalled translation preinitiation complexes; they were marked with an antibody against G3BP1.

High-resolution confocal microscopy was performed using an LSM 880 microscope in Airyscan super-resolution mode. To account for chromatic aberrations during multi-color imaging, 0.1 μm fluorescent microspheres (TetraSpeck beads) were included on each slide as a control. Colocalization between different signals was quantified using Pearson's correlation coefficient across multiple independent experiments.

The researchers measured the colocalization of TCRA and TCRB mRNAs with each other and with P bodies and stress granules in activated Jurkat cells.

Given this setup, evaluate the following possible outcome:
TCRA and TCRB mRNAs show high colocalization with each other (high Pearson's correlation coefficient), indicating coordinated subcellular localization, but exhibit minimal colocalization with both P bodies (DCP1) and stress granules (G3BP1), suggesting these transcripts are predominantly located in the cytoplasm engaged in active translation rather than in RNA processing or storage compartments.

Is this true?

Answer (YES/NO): NO